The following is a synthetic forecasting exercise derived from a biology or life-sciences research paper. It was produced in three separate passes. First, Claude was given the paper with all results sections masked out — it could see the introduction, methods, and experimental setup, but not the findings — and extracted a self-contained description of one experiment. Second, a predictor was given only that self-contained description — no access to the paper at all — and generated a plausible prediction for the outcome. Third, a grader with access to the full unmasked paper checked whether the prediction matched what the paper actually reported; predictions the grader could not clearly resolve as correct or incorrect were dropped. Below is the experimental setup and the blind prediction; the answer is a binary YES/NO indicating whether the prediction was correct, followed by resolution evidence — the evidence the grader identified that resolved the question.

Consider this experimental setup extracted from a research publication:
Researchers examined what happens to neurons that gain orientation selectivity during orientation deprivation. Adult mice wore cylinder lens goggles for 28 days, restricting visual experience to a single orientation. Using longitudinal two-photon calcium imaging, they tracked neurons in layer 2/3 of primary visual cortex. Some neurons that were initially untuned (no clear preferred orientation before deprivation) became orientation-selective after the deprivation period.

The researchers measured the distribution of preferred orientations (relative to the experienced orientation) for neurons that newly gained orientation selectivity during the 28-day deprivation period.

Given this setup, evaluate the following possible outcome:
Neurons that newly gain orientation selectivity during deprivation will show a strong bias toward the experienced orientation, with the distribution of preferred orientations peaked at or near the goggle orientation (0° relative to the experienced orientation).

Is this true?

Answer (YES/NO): NO